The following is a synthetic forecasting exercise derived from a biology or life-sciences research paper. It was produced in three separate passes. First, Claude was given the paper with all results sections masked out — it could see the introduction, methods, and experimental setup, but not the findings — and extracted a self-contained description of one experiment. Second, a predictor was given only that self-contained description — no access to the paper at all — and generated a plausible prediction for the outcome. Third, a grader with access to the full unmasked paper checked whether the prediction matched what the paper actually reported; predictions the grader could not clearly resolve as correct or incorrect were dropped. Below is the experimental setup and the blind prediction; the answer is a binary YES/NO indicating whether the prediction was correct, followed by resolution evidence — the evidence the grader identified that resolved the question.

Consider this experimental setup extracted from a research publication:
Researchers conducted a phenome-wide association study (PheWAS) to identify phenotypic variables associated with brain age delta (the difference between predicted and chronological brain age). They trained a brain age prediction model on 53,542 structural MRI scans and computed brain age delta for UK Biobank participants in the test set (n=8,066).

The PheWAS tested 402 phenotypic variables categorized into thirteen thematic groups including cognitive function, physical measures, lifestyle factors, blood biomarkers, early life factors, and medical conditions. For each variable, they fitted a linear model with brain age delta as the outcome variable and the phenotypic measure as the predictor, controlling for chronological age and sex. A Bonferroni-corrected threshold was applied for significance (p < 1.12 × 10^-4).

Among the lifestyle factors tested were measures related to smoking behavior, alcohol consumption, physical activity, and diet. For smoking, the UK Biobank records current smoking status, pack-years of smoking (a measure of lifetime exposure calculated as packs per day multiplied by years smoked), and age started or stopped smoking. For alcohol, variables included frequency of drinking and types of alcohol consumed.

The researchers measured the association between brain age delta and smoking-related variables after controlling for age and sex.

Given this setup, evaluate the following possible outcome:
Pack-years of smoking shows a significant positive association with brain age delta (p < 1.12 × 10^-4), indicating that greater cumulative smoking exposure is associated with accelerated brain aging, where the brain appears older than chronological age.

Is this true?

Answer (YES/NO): YES